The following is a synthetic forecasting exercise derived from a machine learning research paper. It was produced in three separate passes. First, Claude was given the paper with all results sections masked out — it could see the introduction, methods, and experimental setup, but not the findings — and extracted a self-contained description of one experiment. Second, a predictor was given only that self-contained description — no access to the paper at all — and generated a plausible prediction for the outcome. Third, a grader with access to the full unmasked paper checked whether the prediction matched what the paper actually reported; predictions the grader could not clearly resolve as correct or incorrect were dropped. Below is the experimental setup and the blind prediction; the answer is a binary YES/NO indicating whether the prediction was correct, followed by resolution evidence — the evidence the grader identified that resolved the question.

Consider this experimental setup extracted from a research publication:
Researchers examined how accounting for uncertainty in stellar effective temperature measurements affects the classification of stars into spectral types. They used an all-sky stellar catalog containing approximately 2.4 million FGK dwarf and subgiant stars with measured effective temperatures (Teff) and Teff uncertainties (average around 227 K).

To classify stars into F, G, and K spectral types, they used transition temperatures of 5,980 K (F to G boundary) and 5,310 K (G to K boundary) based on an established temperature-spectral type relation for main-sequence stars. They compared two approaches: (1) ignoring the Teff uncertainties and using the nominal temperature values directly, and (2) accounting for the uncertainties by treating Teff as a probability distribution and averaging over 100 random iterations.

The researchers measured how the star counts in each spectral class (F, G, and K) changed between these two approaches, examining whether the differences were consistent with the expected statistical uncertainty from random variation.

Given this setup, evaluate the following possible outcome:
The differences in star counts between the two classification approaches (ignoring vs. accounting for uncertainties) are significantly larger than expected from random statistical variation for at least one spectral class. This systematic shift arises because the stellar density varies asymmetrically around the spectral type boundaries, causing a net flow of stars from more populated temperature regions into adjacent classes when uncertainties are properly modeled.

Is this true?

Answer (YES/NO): YES